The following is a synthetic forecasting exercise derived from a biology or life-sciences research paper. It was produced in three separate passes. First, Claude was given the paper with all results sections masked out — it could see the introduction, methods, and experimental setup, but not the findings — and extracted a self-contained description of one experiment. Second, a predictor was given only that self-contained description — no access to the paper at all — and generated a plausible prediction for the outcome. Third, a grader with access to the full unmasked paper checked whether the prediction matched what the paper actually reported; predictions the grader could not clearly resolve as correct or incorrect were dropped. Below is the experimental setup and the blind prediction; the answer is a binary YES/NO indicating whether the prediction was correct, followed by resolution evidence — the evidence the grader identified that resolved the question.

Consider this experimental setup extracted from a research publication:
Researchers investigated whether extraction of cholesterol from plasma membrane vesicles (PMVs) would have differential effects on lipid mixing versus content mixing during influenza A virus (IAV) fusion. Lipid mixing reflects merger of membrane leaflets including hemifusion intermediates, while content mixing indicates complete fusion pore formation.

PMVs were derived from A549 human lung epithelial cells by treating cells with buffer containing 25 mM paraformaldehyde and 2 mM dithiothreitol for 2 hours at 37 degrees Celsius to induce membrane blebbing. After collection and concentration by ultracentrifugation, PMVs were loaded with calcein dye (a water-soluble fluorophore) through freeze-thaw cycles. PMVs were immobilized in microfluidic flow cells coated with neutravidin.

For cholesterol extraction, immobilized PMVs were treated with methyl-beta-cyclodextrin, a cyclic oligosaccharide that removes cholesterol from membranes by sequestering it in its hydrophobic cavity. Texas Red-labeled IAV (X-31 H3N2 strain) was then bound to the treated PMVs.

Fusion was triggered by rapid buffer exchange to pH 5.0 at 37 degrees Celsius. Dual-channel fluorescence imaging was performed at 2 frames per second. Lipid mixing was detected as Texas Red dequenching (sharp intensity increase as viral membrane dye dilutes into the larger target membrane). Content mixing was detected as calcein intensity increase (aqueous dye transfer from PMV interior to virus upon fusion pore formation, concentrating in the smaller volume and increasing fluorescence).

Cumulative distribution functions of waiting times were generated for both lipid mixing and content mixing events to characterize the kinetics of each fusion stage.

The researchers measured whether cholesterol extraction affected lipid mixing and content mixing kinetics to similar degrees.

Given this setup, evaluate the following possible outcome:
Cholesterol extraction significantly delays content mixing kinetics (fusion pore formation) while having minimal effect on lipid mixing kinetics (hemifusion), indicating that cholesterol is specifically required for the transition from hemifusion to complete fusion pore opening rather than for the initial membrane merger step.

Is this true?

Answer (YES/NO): NO